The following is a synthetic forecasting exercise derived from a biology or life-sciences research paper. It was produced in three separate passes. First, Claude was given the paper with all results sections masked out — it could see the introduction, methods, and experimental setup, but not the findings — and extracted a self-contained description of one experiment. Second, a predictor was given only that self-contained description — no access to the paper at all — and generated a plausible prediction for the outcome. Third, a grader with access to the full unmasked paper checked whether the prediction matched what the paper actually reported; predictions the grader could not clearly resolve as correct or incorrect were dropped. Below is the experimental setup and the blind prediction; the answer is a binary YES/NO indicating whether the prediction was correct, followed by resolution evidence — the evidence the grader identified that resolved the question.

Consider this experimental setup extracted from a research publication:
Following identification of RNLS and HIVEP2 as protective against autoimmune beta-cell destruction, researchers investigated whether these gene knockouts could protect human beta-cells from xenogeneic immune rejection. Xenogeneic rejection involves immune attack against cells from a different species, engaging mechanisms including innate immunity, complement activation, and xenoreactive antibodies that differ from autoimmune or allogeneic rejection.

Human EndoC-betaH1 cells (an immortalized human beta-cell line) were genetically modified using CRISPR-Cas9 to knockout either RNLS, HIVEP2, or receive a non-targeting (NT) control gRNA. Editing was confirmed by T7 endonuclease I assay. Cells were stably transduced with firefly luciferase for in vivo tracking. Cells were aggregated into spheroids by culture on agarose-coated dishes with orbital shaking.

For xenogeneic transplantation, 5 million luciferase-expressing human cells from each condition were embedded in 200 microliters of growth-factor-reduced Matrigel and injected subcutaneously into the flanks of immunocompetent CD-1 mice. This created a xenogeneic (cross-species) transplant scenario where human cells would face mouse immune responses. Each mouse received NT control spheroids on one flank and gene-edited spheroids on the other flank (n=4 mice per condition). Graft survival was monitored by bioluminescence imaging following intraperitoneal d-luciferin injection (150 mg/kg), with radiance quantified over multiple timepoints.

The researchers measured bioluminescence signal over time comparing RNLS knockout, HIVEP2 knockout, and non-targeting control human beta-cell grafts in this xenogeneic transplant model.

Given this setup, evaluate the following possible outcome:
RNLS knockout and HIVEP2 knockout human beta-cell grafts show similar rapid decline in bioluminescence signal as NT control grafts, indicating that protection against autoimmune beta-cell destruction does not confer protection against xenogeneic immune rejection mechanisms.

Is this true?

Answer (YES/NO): YES